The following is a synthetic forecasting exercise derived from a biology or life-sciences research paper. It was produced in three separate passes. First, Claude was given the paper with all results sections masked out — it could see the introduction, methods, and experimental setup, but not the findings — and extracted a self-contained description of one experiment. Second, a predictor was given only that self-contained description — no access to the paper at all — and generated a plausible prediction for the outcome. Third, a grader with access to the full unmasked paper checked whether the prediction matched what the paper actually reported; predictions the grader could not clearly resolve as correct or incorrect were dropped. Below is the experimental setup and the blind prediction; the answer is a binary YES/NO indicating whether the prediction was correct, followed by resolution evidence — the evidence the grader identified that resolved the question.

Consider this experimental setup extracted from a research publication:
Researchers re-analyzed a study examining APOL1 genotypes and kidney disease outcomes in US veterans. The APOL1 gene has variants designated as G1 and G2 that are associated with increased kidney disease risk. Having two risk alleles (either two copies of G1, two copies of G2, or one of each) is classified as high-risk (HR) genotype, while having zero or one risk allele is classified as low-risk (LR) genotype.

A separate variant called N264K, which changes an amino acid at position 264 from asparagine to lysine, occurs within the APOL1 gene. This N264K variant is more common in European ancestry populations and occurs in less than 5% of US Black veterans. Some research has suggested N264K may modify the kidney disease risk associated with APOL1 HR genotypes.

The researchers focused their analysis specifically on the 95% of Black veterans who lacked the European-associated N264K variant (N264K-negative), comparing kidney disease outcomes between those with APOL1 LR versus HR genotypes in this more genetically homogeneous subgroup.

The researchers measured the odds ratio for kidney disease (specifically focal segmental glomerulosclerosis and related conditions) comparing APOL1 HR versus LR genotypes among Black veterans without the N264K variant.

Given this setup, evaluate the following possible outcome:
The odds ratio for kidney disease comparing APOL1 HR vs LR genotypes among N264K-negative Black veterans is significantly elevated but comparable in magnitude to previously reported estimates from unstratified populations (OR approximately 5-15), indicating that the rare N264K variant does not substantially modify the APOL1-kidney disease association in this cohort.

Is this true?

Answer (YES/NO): NO